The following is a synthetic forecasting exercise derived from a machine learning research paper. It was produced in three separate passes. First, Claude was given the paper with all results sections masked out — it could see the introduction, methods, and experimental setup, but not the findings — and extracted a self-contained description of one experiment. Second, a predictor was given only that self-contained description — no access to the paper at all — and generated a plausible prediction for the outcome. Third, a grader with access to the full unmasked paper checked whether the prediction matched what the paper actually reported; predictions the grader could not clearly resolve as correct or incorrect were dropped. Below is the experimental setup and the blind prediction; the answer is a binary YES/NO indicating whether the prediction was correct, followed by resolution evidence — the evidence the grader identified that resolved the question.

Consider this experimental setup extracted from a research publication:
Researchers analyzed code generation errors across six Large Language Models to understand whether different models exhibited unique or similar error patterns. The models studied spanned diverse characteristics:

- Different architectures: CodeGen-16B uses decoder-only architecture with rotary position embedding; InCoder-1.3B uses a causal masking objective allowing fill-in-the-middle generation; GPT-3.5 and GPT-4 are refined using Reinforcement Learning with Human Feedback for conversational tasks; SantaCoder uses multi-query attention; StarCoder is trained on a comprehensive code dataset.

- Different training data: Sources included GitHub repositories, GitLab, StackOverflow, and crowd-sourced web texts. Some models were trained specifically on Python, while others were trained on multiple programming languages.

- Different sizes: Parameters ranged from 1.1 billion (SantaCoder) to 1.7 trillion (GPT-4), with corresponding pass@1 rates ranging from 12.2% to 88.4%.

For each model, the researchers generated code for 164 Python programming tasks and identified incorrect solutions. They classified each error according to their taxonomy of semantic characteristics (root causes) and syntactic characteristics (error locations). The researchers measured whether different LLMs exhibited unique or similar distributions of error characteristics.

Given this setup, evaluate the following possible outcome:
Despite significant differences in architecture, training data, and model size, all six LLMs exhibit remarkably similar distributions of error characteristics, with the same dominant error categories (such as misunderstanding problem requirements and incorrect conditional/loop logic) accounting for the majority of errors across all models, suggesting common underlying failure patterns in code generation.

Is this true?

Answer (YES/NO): NO